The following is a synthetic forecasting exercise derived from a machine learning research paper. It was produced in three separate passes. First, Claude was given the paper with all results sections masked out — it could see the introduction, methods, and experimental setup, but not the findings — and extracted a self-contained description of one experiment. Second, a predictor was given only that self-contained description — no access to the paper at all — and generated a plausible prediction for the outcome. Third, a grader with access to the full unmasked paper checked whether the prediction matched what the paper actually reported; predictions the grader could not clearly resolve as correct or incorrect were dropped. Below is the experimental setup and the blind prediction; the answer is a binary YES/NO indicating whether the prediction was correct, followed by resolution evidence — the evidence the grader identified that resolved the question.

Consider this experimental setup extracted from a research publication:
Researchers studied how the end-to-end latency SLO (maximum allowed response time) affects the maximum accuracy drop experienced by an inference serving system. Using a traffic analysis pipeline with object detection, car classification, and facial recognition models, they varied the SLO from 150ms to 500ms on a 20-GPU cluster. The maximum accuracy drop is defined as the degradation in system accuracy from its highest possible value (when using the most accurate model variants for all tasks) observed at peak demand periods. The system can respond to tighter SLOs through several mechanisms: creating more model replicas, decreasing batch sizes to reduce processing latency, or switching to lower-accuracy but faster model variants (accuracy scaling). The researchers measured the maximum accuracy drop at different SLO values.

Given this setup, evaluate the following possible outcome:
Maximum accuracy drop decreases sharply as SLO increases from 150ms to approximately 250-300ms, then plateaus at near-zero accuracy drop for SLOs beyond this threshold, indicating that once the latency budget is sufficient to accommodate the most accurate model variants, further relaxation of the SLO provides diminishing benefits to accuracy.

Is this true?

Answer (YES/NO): NO